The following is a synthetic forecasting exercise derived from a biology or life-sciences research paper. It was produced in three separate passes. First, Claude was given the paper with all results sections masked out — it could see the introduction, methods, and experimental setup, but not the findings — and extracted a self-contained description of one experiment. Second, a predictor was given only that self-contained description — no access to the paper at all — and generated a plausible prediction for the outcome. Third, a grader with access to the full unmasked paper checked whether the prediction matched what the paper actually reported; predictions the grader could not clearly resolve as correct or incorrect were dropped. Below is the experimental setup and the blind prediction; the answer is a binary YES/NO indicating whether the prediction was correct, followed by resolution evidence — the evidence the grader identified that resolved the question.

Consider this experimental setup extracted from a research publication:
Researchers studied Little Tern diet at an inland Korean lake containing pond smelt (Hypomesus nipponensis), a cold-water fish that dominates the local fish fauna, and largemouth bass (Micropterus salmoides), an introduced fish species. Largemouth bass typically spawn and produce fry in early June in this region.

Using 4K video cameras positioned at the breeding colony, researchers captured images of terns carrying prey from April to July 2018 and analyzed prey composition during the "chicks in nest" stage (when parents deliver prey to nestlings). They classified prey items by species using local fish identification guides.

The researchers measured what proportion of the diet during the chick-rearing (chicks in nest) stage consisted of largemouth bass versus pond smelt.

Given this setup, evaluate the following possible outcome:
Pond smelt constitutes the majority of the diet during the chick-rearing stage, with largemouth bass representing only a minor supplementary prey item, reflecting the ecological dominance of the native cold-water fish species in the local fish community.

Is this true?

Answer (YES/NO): NO